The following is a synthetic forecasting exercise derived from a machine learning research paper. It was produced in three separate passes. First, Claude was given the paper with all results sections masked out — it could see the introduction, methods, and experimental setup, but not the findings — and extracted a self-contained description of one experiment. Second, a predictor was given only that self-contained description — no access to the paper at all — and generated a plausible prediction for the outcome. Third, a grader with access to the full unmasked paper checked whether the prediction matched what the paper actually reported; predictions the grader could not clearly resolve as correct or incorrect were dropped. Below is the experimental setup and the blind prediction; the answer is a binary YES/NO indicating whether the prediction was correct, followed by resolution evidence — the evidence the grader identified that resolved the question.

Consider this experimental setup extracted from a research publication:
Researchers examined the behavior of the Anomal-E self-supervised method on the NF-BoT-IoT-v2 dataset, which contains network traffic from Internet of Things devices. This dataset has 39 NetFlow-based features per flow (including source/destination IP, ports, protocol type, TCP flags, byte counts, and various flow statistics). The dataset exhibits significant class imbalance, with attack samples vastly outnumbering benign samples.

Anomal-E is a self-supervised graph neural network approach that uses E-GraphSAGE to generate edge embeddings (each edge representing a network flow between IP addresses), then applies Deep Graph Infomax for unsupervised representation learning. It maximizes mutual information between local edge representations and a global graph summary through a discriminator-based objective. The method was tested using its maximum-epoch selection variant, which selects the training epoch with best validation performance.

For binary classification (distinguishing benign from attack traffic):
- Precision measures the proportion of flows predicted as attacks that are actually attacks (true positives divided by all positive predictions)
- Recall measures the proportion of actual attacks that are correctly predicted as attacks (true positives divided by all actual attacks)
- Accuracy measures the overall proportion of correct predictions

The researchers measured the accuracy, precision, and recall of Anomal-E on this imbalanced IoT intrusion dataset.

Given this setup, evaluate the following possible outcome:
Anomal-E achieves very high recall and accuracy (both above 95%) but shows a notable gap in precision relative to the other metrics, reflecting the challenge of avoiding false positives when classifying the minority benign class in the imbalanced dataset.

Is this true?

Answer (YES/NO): NO